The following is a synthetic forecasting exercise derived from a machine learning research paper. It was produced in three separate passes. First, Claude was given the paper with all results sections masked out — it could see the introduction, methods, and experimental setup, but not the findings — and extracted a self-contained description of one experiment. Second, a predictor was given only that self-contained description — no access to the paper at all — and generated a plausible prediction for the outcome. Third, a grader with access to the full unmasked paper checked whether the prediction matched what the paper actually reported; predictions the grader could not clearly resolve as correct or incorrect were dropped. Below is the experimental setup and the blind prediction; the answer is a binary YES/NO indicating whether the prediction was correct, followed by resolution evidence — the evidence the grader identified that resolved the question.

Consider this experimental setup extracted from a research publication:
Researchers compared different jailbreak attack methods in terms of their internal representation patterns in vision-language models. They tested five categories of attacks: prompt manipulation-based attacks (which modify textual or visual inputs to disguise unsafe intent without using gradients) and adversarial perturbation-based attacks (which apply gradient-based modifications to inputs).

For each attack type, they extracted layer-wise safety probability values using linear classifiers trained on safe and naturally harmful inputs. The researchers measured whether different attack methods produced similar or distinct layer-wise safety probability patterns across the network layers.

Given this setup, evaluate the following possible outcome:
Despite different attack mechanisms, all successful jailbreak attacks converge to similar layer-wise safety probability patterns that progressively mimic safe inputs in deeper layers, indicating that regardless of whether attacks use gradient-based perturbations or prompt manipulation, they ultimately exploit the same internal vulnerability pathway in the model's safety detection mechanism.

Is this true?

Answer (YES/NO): NO